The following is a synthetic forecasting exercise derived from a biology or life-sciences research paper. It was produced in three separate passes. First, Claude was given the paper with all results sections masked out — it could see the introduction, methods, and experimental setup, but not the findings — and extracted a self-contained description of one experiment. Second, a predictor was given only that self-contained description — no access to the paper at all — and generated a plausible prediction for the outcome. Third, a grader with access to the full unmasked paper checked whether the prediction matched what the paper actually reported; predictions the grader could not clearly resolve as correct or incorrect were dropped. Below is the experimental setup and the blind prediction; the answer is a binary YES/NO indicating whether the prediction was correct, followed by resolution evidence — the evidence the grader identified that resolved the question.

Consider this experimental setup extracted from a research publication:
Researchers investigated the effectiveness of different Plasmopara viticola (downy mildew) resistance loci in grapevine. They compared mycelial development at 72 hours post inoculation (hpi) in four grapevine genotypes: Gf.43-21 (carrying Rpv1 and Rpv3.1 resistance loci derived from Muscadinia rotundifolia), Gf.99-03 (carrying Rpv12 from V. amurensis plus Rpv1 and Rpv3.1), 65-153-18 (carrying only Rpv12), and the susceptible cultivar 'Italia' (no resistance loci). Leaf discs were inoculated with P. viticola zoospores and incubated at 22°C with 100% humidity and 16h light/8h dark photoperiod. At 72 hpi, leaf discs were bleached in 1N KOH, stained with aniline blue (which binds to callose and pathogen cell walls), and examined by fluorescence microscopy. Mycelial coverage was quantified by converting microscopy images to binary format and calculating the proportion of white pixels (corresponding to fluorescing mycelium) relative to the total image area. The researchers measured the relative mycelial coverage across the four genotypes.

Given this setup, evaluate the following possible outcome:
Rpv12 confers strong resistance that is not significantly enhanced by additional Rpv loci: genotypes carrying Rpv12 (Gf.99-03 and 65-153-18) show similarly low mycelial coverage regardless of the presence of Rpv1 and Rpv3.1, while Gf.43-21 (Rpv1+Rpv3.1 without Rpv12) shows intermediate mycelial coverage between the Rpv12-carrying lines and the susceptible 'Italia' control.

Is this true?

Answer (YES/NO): NO